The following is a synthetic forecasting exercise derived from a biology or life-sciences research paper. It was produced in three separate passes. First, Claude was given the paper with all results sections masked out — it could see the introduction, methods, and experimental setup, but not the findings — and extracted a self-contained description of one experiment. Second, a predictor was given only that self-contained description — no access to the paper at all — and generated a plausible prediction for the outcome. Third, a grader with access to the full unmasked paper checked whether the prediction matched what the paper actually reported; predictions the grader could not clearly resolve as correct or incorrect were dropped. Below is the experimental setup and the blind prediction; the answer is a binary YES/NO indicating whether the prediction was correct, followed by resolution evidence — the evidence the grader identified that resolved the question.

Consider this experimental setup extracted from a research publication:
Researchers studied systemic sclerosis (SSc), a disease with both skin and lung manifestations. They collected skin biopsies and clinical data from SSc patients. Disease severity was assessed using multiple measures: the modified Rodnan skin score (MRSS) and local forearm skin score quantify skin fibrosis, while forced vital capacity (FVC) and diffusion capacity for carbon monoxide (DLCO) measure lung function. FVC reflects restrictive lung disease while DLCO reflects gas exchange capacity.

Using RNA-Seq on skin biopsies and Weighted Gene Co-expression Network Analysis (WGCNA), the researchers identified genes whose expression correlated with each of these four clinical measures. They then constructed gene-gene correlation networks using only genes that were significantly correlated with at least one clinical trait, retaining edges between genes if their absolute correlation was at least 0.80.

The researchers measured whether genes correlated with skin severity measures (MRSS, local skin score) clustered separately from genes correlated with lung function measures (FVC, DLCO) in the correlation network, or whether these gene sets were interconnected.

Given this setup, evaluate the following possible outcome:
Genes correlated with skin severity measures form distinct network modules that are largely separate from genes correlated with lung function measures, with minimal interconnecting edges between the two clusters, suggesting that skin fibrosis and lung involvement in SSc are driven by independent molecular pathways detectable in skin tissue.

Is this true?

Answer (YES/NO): YES